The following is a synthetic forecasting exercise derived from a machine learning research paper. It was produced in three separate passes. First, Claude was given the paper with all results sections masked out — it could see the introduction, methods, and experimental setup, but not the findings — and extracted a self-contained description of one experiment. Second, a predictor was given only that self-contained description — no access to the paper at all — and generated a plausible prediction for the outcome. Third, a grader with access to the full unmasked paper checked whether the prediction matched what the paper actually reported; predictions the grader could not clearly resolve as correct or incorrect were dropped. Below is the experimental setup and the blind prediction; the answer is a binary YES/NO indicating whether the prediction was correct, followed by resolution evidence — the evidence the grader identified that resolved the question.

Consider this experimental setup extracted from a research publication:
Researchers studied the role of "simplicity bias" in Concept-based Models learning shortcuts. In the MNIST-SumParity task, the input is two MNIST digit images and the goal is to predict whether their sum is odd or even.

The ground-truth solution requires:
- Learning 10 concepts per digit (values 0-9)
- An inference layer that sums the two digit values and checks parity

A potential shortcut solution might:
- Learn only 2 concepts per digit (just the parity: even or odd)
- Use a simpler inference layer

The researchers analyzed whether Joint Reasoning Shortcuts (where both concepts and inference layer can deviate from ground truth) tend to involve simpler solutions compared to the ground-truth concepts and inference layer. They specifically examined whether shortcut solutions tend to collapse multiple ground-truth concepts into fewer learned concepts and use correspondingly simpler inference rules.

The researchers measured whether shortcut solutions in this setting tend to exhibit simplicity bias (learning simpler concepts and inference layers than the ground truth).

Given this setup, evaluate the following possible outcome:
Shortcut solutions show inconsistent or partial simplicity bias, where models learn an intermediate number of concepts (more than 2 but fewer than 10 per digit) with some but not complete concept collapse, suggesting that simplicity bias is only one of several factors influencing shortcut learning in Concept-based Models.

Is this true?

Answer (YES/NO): NO